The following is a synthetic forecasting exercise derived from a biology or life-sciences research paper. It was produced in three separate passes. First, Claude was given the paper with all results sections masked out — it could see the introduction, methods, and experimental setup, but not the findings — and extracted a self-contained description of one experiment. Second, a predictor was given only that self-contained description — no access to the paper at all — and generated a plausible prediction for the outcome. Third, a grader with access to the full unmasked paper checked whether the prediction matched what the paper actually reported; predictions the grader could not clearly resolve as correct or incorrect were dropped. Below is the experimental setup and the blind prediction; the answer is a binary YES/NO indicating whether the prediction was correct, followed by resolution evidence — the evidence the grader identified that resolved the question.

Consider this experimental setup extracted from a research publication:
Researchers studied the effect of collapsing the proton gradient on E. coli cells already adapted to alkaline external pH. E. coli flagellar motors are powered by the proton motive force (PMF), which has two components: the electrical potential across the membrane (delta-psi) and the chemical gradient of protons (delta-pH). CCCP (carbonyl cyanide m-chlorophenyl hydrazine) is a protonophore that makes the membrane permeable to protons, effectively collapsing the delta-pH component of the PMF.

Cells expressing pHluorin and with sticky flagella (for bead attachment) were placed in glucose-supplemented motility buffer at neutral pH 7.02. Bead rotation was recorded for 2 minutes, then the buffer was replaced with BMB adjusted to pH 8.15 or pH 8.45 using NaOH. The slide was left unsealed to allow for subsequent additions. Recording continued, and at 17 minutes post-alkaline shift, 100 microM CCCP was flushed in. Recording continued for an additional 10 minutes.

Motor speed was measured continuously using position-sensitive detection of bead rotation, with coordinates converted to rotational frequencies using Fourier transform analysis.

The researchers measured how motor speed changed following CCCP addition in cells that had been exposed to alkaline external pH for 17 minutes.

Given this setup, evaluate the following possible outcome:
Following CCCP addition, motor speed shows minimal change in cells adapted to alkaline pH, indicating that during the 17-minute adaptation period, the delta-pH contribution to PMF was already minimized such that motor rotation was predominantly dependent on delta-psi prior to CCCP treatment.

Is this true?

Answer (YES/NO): NO